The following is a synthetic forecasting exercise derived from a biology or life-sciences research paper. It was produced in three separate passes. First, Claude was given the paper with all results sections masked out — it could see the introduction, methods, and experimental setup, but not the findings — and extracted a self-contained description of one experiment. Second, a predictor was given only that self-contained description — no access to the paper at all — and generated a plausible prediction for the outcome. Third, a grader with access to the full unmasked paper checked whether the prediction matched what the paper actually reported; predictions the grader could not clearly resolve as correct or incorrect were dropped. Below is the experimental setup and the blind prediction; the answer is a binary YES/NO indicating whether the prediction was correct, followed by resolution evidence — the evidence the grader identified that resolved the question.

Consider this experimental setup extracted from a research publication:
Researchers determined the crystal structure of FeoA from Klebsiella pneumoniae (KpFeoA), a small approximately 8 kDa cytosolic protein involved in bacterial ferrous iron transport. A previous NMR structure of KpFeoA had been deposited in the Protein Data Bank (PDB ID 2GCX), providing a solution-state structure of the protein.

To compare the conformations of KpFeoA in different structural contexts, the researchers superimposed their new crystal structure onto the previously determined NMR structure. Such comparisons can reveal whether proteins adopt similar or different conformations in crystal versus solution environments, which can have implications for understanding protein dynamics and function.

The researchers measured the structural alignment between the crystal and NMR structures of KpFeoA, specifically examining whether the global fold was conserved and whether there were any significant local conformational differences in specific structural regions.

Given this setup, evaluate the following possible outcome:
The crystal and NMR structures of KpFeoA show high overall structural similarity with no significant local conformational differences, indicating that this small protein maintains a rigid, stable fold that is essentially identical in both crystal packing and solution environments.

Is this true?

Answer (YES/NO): NO